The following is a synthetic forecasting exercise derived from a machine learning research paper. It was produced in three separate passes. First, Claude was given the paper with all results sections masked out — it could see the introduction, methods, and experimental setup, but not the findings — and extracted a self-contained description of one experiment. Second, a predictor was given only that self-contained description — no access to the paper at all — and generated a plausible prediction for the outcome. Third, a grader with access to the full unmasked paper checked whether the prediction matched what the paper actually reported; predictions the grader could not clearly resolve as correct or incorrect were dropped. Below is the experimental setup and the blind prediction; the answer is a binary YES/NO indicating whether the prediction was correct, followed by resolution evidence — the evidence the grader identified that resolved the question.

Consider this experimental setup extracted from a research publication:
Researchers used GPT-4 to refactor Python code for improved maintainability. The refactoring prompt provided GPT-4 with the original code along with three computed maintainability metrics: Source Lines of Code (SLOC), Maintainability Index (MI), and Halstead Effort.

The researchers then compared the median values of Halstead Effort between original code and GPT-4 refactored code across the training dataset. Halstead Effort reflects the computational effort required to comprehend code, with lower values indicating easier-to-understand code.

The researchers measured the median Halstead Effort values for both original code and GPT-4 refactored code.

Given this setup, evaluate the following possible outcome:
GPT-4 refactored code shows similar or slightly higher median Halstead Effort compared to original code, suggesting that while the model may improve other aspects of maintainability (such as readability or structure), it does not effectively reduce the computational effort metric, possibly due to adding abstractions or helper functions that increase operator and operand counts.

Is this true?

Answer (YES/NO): NO